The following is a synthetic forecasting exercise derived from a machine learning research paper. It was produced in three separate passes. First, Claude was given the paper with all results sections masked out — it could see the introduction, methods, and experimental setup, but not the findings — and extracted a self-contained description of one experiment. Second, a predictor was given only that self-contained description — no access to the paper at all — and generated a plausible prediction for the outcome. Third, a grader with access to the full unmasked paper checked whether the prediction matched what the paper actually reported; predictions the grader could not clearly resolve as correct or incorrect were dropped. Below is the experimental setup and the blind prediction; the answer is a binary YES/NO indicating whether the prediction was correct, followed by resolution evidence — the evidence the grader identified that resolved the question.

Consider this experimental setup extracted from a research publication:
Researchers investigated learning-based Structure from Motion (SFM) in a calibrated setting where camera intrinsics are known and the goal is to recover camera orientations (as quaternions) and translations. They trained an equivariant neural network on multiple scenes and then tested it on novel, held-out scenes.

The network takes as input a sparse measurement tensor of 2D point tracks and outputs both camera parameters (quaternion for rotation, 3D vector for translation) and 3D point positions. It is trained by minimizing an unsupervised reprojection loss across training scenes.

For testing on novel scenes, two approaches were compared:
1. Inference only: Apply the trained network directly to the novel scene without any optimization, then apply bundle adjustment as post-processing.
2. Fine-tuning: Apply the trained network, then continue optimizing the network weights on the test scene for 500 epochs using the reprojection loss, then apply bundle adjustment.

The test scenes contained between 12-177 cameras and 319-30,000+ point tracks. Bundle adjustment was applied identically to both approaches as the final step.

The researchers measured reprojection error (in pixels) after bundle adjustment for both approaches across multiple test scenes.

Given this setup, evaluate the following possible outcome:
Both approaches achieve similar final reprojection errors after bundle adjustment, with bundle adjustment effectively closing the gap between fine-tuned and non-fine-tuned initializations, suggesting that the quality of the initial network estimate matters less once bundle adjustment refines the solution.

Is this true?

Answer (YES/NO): NO